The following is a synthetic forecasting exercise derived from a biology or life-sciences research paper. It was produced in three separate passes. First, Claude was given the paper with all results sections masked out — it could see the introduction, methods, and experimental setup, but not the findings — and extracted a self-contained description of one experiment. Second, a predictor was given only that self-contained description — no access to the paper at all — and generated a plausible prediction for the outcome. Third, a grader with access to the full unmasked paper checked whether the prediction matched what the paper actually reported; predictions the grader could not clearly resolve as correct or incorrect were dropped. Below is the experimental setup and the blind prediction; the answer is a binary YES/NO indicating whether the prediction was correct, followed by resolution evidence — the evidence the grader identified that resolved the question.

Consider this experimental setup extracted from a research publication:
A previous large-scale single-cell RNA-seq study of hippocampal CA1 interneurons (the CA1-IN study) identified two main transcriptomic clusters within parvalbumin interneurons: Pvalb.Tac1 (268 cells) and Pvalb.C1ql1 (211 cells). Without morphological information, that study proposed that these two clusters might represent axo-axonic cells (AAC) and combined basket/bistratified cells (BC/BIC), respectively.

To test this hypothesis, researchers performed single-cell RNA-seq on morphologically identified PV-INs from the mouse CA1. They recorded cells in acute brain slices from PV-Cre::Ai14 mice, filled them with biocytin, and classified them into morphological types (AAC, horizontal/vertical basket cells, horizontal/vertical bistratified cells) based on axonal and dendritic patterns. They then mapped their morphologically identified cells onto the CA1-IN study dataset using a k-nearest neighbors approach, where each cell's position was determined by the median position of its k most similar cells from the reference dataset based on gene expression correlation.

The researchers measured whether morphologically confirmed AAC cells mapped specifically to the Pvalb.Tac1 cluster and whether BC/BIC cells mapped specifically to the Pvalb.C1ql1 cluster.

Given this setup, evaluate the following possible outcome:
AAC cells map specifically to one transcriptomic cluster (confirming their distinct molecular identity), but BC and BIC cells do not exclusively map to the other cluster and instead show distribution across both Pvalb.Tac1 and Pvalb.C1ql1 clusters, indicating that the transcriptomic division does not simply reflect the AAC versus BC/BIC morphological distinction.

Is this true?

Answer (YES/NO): NO